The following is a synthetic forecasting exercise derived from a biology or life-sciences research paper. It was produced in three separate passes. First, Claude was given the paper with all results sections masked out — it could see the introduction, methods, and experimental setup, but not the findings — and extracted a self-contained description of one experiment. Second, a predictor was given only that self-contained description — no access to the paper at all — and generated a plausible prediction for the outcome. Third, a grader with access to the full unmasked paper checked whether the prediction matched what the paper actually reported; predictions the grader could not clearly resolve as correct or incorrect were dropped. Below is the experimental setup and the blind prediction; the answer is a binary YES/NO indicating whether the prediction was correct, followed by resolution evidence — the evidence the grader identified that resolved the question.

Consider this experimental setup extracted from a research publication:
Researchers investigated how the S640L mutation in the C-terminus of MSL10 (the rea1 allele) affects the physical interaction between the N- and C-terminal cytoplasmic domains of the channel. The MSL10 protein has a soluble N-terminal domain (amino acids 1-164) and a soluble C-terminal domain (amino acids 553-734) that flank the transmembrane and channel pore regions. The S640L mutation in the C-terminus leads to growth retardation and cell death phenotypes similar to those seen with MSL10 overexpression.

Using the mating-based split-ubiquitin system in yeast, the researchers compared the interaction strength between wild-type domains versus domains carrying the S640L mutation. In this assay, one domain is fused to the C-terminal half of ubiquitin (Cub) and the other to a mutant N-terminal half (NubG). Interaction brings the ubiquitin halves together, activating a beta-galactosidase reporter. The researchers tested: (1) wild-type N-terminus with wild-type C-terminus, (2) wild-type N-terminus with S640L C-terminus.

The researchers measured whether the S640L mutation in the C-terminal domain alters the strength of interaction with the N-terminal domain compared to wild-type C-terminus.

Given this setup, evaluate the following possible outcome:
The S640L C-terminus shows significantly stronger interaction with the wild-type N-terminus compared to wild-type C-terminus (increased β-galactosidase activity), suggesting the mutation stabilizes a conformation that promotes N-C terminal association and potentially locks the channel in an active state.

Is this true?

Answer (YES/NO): NO